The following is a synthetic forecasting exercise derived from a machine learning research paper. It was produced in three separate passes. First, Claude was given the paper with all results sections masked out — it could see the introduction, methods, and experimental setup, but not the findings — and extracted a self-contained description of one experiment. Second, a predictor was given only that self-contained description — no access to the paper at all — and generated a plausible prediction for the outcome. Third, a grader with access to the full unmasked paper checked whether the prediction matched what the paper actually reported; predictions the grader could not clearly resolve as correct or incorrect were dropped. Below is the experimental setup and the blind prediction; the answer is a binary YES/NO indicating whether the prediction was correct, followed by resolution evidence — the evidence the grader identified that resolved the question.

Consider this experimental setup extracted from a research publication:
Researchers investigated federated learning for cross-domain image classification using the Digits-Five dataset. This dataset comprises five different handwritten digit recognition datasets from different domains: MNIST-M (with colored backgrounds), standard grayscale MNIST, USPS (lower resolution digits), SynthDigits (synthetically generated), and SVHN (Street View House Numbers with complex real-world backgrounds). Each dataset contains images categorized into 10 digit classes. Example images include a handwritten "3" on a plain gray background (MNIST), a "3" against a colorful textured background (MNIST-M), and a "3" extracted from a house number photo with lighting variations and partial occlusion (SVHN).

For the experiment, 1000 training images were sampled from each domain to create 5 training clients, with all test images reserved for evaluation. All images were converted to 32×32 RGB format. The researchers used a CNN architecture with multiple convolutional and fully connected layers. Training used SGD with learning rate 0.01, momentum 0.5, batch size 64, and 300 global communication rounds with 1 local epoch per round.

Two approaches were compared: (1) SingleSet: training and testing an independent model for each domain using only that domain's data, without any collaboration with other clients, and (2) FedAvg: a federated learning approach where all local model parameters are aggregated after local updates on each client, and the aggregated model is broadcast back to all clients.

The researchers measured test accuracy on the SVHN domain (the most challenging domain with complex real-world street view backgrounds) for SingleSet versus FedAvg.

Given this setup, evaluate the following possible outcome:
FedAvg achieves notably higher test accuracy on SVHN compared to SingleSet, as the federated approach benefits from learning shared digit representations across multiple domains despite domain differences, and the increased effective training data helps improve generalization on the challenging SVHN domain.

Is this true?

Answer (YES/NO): YES